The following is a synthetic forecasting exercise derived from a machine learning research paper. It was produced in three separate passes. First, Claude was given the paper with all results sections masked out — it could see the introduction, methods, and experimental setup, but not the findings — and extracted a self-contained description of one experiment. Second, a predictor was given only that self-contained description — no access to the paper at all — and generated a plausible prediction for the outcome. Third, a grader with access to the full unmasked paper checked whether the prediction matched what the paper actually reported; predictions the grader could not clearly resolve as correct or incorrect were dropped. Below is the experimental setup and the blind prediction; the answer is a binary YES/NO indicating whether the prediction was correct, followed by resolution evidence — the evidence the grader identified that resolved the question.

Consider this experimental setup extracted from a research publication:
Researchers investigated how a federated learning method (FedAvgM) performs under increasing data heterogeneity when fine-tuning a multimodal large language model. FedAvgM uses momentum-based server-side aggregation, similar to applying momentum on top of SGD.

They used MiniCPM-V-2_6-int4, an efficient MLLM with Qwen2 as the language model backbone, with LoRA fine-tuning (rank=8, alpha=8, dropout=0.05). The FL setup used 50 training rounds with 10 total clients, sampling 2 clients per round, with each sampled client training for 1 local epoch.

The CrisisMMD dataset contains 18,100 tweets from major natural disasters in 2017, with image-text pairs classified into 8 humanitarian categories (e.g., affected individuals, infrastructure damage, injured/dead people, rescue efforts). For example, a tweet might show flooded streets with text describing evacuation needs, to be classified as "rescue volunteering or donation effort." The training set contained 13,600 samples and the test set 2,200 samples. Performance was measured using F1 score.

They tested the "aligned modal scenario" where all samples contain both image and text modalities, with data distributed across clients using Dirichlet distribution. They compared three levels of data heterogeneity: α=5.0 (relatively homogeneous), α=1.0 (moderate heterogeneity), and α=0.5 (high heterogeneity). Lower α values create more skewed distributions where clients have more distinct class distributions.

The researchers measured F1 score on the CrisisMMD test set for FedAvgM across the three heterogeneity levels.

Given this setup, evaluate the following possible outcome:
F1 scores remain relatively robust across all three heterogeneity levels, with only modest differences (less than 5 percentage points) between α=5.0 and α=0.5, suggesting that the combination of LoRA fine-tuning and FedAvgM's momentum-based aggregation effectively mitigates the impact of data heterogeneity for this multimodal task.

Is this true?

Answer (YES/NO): NO